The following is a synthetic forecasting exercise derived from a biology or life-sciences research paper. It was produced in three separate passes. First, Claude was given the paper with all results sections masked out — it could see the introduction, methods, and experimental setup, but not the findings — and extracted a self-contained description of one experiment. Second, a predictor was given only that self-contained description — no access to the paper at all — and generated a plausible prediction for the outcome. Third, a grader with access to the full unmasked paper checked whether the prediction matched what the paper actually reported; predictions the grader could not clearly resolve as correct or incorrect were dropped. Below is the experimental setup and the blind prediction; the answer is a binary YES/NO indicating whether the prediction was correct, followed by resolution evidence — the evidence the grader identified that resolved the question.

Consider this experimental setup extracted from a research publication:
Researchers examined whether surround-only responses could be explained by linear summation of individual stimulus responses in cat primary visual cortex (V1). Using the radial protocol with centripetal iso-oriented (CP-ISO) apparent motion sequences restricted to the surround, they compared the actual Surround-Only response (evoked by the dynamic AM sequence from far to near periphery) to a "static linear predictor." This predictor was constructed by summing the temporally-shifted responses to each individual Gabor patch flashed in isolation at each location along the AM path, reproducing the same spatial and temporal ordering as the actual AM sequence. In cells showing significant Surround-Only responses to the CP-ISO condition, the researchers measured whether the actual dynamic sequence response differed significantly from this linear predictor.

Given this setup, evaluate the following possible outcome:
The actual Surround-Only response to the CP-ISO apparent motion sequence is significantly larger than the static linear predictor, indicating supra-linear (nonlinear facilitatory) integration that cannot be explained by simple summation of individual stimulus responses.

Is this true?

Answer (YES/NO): NO